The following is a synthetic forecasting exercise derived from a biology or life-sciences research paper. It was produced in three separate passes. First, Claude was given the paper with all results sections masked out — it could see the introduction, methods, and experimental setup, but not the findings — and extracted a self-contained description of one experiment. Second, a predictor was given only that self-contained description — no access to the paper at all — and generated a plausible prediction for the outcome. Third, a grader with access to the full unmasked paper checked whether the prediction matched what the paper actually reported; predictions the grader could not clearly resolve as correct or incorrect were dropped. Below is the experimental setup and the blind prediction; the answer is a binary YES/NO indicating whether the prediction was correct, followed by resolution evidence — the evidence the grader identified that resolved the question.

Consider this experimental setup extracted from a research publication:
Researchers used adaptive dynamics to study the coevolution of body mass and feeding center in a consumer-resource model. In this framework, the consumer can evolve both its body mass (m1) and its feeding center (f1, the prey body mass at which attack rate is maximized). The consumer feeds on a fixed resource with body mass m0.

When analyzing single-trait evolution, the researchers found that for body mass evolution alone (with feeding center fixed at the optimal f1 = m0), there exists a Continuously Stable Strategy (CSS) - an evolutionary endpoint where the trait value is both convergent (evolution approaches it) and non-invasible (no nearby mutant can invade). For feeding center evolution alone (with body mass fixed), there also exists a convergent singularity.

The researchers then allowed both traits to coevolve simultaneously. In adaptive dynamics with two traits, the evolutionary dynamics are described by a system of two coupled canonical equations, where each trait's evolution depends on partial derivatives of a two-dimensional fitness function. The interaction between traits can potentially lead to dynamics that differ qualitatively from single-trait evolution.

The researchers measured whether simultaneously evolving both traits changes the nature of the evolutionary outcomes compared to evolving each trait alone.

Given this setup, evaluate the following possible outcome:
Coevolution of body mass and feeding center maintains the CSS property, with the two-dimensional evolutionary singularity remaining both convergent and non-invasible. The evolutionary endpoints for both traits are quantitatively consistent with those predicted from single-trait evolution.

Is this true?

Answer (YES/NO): NO